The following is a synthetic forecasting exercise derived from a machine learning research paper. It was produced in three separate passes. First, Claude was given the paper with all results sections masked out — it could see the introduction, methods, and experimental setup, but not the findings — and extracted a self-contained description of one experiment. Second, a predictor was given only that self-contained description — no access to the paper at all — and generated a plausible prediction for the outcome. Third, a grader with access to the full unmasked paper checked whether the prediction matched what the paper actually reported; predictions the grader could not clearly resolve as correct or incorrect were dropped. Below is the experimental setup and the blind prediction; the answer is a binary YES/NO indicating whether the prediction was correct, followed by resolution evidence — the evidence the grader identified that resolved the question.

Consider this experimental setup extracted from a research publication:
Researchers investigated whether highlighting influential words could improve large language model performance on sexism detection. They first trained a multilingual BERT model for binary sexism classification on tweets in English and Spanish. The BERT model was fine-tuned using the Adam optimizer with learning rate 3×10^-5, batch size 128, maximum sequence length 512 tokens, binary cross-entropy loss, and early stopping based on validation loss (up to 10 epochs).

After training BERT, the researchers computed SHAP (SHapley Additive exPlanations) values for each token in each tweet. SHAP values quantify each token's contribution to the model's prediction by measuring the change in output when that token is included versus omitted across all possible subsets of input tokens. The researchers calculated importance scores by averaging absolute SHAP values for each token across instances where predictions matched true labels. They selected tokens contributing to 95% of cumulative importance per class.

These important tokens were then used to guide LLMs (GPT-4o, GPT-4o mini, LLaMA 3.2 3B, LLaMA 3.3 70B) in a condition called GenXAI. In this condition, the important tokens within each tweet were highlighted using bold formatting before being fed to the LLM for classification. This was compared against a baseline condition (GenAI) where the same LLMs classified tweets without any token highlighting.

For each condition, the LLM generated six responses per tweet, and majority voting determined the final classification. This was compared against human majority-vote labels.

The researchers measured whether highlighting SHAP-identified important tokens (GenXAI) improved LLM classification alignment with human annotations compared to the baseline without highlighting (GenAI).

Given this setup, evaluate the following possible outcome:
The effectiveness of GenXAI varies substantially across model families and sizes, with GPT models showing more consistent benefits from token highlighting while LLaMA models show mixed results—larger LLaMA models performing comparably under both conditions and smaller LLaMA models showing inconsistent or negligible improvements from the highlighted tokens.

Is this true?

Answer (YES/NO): NO